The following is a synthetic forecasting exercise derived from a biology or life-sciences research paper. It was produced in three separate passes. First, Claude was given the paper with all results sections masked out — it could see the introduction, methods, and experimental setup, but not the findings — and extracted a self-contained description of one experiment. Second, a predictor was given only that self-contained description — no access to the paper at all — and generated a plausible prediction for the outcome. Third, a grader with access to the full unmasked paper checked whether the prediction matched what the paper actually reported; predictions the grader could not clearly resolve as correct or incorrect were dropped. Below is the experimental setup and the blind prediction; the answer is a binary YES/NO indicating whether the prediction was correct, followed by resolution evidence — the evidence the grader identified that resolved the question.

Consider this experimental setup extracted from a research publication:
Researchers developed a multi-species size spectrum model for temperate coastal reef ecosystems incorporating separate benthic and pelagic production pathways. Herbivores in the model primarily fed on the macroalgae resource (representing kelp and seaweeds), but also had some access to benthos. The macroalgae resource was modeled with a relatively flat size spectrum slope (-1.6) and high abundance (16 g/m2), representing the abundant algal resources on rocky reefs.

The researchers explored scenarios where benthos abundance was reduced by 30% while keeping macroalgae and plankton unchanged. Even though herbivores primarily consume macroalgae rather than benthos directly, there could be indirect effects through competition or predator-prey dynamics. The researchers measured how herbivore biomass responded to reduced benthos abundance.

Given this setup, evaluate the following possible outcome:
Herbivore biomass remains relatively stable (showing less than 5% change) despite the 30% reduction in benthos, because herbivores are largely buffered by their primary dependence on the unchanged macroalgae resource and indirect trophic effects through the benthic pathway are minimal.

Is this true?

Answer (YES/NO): NO